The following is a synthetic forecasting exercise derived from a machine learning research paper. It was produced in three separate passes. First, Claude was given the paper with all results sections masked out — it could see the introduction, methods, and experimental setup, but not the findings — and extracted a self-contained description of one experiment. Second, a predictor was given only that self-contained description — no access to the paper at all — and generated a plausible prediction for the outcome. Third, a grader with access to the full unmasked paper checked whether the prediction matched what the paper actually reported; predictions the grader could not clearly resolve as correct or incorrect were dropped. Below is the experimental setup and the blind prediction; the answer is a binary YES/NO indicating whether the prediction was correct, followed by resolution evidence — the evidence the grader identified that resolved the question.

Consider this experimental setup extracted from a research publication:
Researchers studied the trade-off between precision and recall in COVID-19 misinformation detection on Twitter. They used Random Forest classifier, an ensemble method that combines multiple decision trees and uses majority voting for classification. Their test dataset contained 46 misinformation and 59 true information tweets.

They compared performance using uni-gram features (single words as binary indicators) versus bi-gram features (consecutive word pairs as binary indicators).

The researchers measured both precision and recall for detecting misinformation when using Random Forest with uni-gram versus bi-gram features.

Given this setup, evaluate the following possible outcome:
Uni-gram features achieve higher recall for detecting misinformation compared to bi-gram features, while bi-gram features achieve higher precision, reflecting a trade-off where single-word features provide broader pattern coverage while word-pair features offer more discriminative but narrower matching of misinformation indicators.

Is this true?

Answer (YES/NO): NO